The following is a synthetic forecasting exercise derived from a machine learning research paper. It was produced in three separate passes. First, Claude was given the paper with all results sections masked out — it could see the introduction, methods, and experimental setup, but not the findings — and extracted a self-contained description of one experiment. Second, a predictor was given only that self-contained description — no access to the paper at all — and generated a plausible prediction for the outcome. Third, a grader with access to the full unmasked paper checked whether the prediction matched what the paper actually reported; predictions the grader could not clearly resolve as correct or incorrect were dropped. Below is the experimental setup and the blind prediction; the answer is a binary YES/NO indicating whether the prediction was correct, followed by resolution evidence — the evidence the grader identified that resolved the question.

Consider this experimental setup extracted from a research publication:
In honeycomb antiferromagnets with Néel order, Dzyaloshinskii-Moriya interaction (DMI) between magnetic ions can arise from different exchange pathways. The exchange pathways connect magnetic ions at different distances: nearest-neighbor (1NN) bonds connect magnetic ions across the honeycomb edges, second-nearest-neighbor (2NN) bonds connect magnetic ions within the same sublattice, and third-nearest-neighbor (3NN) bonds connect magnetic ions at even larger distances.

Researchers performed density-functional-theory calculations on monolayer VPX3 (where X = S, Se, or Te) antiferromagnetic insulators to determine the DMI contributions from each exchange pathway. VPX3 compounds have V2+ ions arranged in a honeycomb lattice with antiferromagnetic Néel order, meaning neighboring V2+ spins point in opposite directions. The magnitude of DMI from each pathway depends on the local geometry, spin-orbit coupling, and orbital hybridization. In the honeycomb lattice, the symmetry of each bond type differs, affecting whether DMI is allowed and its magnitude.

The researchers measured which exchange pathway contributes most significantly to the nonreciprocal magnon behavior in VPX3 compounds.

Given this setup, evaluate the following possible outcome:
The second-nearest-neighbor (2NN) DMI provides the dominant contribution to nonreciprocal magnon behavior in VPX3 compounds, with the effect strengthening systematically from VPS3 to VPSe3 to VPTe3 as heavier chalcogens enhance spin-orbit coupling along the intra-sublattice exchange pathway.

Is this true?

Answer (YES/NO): YES